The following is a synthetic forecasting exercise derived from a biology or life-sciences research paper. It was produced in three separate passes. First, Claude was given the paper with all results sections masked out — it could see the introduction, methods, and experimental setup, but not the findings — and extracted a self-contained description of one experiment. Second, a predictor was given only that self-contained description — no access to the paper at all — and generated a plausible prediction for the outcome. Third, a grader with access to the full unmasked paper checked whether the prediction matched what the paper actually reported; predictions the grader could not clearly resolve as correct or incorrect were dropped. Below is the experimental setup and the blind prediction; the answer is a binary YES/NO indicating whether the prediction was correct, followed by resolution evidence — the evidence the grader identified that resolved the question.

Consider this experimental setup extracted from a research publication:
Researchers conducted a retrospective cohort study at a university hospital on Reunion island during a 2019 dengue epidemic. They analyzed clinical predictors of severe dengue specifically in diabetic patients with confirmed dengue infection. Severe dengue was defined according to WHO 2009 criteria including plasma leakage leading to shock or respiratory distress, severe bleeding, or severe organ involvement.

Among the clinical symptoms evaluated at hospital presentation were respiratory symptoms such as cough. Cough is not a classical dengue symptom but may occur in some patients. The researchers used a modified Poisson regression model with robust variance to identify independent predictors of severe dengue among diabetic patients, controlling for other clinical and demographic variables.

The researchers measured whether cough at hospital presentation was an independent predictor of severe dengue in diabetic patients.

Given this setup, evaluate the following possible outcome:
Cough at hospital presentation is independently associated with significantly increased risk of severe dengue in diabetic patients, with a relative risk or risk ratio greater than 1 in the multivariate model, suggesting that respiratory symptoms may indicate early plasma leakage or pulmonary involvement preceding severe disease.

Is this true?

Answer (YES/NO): YES